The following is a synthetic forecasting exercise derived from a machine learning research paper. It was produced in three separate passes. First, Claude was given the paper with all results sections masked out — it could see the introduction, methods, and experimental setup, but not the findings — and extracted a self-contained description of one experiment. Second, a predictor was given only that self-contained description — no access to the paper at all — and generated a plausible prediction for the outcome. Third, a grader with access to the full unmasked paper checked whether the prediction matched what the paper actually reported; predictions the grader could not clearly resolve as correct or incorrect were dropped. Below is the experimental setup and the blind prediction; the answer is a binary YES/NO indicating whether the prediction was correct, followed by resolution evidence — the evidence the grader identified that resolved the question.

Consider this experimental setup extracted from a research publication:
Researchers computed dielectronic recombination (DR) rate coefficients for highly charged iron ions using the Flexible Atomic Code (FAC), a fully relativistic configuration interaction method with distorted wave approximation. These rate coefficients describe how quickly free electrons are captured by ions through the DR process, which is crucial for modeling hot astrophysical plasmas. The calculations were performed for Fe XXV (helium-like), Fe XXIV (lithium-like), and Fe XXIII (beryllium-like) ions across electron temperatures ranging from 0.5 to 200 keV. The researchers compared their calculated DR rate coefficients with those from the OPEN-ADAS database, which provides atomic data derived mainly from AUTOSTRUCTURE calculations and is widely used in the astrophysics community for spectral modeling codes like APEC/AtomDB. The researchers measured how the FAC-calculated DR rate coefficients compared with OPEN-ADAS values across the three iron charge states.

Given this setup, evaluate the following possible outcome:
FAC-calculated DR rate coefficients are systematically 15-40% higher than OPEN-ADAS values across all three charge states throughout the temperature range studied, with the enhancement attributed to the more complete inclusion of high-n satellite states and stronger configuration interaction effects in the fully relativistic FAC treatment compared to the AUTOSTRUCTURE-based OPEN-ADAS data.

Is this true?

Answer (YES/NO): NO